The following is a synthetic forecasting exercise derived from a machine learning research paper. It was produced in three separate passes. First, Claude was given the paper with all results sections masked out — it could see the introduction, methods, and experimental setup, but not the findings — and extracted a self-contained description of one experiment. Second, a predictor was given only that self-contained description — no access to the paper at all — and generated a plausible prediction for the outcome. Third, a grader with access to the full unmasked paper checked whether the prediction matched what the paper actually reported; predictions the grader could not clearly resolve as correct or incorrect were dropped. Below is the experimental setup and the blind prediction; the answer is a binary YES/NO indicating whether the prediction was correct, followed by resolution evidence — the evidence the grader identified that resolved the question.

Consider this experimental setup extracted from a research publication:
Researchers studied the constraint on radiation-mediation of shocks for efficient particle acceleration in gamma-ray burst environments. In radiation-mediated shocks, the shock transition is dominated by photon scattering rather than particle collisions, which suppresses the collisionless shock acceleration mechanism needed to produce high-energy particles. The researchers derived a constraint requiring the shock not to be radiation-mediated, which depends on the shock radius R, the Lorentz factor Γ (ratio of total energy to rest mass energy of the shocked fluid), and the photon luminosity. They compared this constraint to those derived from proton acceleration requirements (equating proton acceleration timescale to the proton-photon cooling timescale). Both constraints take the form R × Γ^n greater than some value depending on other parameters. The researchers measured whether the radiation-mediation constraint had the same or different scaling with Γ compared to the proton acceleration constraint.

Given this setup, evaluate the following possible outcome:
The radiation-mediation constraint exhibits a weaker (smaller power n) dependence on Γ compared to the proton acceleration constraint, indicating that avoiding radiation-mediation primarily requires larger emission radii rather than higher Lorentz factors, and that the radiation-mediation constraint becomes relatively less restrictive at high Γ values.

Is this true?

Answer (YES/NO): NO